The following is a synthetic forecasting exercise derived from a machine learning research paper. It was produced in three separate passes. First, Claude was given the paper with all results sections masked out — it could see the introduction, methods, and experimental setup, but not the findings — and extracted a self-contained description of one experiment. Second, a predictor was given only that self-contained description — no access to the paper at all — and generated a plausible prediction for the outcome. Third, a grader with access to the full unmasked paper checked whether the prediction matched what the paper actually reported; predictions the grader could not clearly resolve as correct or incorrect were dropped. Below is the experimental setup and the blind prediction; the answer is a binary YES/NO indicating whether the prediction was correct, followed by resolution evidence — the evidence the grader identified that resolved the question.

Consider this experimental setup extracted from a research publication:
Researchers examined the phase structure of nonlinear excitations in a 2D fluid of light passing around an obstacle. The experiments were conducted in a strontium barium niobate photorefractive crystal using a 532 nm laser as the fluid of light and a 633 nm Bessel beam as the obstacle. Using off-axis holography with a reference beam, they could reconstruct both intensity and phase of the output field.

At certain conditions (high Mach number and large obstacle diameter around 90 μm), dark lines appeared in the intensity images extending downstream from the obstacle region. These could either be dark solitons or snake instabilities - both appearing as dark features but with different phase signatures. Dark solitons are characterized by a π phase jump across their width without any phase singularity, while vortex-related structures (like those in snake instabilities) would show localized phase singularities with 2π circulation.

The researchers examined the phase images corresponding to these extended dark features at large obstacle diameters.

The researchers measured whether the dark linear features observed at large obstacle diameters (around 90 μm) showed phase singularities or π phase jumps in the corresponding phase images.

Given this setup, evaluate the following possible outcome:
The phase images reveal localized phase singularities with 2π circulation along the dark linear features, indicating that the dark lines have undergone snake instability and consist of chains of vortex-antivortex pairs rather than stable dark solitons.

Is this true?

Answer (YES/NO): NO